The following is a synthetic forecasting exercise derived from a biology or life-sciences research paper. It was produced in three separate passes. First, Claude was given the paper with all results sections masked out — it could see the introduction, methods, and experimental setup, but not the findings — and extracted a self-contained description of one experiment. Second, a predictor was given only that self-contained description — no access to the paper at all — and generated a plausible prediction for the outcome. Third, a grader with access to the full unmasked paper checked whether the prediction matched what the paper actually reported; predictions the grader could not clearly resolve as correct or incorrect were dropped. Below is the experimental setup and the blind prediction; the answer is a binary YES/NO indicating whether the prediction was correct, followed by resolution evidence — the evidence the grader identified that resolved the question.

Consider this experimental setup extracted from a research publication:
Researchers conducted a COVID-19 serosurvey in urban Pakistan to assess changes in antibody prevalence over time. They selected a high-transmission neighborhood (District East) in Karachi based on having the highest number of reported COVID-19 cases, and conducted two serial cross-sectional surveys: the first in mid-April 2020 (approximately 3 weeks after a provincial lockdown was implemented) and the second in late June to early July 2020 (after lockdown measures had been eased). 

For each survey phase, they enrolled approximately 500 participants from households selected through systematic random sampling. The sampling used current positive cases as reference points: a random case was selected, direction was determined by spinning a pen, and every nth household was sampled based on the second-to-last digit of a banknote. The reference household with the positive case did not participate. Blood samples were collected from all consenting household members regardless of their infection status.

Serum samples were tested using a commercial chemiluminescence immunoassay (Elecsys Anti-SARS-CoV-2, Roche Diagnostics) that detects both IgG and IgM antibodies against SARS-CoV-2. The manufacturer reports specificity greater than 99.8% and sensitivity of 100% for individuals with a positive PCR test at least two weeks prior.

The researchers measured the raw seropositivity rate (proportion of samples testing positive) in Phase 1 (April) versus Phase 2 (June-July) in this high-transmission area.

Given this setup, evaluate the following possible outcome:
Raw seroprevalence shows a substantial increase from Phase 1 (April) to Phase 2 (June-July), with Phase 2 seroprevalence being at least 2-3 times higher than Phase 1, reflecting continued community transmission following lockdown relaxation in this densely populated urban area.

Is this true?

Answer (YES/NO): YES